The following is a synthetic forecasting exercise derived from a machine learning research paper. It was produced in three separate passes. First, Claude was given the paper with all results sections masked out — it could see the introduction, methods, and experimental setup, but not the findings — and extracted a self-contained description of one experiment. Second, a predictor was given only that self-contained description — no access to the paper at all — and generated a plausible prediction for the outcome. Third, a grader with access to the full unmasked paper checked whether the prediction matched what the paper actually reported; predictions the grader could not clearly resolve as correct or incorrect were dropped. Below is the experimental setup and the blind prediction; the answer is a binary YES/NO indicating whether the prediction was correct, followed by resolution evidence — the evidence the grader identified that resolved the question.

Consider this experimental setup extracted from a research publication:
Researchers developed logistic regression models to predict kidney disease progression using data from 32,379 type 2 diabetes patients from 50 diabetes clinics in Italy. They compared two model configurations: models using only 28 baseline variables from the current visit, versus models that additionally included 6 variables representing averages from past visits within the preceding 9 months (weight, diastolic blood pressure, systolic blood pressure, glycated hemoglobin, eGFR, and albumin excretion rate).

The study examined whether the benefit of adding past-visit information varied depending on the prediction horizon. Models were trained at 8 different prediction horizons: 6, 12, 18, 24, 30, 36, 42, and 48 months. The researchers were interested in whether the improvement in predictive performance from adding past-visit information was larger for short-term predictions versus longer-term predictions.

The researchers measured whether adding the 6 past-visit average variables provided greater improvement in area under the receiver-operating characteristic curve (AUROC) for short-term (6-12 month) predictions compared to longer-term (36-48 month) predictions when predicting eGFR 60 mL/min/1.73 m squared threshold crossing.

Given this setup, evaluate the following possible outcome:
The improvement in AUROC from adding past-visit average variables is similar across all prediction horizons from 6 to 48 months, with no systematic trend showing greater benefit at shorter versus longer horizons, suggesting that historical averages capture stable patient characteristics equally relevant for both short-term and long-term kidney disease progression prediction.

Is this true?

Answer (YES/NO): NO